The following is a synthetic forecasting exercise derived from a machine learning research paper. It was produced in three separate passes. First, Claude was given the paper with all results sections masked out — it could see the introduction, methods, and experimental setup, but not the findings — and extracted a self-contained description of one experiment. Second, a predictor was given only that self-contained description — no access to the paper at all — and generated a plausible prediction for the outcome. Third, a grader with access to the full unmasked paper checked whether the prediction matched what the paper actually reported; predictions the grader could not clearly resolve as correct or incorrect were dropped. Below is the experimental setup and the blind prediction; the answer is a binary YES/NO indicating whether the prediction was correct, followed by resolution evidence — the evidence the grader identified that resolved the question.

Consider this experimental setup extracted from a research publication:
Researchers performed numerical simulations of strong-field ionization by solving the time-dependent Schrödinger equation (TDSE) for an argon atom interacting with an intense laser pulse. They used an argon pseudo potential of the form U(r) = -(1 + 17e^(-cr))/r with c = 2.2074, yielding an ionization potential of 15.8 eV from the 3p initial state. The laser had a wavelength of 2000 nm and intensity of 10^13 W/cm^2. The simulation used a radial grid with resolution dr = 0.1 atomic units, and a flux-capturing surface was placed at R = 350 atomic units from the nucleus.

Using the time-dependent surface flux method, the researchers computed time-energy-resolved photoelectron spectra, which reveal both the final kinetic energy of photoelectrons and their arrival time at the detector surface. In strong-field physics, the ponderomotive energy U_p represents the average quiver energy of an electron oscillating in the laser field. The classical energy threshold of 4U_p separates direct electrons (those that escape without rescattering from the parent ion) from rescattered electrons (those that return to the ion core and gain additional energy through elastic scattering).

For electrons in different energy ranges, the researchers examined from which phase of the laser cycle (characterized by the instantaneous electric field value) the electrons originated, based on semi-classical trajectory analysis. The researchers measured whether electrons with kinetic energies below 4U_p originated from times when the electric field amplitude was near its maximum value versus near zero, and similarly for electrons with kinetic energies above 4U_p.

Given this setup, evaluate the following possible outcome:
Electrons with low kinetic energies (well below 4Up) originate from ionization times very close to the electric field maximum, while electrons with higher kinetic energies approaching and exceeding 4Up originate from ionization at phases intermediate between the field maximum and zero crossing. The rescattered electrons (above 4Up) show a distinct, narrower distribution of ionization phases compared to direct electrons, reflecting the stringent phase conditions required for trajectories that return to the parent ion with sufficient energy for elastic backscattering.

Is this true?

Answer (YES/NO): NO